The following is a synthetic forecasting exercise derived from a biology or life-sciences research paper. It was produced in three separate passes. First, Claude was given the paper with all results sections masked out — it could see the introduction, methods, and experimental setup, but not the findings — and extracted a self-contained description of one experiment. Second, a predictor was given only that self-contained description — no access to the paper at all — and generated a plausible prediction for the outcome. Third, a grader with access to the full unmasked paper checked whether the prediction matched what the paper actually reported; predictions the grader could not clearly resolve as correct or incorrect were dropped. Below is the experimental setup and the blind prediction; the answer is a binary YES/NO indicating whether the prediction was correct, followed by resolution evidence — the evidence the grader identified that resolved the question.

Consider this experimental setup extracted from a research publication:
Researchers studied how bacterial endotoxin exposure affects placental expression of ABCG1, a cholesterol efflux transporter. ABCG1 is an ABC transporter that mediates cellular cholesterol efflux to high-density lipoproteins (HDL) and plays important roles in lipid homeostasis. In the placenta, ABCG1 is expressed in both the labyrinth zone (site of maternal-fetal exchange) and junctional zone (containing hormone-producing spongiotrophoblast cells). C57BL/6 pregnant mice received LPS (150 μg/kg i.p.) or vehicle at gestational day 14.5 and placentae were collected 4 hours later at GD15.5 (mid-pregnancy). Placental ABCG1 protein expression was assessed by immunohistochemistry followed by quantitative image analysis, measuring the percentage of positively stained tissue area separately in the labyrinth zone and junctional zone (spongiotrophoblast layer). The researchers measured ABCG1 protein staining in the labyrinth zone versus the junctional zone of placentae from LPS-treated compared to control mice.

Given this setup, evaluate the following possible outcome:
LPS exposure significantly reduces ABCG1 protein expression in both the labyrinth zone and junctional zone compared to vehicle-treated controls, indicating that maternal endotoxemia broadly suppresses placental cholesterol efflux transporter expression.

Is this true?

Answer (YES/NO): NO